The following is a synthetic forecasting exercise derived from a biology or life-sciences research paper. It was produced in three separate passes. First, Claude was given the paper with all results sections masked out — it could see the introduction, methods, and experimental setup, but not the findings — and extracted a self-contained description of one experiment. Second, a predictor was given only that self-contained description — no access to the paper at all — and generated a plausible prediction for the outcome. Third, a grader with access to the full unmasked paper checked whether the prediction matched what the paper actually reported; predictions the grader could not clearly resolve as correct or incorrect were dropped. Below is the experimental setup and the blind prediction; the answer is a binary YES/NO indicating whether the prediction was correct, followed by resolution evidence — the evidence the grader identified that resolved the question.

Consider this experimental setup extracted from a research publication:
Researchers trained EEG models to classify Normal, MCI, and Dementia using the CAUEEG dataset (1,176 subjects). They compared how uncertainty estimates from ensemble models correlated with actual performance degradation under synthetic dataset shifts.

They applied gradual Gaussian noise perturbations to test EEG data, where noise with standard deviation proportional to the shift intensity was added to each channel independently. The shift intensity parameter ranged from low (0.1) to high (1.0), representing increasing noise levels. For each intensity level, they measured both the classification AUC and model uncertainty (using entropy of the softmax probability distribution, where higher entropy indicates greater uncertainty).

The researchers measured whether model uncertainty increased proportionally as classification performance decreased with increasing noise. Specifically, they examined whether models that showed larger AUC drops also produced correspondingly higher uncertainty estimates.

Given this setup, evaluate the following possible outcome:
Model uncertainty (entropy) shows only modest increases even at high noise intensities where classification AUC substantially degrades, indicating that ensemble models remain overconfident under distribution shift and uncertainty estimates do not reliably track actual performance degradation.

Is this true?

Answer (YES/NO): NO